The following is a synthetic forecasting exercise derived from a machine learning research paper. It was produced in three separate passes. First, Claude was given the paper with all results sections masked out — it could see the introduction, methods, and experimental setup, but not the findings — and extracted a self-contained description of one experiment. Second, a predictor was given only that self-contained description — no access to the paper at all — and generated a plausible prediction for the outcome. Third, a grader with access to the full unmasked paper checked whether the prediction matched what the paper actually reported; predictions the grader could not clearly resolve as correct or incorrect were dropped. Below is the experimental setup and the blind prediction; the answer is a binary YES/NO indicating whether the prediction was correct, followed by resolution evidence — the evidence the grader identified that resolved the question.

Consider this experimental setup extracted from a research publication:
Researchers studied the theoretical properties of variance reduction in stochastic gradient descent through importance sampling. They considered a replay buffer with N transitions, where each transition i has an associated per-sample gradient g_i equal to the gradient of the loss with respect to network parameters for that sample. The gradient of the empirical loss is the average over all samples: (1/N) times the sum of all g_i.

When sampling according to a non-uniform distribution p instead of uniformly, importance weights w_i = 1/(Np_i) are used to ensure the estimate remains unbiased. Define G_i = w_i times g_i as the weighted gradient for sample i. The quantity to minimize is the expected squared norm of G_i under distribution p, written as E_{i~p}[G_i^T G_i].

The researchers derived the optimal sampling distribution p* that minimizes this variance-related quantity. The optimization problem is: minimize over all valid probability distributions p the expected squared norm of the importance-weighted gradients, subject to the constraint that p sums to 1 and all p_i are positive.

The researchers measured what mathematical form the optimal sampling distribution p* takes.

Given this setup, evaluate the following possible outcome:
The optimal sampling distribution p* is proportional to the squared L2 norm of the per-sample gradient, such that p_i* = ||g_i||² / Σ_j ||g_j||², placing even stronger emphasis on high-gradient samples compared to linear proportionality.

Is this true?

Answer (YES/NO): NO